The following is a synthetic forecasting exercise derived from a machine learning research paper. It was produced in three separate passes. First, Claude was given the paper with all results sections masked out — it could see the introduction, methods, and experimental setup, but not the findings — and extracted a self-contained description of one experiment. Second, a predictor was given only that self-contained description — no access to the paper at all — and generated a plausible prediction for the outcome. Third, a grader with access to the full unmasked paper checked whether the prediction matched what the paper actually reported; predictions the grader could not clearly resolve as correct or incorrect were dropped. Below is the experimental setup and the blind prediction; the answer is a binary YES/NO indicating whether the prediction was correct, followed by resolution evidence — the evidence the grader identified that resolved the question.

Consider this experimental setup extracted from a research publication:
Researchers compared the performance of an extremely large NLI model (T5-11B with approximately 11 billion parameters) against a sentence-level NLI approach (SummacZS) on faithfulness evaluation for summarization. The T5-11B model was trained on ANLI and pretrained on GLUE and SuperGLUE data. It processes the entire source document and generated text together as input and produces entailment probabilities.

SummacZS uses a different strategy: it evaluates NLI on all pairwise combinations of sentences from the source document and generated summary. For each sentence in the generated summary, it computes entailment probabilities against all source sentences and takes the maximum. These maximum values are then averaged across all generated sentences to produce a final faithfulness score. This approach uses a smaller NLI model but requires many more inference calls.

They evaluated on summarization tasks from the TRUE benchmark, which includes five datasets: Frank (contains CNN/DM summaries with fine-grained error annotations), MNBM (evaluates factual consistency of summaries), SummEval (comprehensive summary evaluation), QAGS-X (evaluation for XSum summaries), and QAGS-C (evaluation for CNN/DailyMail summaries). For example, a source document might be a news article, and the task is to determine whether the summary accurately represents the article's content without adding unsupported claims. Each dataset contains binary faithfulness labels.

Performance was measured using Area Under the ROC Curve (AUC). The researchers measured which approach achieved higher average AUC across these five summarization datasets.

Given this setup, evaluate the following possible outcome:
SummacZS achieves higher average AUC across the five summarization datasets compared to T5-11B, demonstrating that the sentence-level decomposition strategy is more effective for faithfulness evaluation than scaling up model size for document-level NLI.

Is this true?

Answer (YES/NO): NO